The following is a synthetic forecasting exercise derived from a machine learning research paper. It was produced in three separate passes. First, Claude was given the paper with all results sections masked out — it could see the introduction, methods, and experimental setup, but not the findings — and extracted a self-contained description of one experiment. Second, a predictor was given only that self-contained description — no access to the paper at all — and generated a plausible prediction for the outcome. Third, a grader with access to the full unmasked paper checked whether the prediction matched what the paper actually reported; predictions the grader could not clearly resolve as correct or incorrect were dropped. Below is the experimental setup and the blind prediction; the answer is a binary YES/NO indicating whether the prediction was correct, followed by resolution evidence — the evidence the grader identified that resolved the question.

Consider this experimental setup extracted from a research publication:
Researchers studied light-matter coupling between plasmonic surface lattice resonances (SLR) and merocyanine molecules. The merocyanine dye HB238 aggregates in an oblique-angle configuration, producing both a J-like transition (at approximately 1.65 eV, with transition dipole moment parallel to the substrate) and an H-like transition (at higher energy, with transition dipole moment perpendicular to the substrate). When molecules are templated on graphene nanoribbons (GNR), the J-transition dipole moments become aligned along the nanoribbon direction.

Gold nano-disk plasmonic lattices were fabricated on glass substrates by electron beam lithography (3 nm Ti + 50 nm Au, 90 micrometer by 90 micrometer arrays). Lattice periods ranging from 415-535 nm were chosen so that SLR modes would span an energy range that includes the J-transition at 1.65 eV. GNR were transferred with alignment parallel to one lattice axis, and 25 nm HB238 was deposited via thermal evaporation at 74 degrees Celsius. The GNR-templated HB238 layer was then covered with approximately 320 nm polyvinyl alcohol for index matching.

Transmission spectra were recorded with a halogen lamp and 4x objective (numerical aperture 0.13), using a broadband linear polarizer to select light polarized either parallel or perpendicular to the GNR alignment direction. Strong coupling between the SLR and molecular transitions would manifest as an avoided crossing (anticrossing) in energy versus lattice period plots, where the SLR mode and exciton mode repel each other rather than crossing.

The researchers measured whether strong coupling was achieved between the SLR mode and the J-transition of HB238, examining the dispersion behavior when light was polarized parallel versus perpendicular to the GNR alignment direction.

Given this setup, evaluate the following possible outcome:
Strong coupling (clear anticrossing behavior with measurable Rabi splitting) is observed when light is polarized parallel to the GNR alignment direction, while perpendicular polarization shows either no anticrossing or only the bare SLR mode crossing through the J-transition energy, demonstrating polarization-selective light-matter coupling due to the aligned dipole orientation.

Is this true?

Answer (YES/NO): NO